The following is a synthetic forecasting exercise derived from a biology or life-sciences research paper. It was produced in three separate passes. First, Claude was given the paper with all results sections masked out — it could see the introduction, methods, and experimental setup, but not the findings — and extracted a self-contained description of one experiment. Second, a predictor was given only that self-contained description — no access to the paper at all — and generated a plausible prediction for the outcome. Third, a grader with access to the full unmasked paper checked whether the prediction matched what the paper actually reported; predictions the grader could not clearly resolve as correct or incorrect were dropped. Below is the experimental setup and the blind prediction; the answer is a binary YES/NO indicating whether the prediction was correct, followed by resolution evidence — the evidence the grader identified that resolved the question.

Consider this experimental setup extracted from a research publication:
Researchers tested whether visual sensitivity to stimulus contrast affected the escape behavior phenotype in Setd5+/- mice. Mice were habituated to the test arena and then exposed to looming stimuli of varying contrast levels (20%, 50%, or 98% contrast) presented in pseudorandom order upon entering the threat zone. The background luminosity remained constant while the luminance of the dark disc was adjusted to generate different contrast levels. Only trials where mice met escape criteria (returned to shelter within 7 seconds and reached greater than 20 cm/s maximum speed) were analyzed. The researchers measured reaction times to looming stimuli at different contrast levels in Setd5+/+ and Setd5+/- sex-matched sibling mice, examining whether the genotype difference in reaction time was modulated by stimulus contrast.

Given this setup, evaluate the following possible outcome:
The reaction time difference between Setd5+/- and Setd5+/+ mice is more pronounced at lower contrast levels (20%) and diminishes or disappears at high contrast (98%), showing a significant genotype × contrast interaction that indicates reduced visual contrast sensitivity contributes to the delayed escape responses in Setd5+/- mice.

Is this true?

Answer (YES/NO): NO